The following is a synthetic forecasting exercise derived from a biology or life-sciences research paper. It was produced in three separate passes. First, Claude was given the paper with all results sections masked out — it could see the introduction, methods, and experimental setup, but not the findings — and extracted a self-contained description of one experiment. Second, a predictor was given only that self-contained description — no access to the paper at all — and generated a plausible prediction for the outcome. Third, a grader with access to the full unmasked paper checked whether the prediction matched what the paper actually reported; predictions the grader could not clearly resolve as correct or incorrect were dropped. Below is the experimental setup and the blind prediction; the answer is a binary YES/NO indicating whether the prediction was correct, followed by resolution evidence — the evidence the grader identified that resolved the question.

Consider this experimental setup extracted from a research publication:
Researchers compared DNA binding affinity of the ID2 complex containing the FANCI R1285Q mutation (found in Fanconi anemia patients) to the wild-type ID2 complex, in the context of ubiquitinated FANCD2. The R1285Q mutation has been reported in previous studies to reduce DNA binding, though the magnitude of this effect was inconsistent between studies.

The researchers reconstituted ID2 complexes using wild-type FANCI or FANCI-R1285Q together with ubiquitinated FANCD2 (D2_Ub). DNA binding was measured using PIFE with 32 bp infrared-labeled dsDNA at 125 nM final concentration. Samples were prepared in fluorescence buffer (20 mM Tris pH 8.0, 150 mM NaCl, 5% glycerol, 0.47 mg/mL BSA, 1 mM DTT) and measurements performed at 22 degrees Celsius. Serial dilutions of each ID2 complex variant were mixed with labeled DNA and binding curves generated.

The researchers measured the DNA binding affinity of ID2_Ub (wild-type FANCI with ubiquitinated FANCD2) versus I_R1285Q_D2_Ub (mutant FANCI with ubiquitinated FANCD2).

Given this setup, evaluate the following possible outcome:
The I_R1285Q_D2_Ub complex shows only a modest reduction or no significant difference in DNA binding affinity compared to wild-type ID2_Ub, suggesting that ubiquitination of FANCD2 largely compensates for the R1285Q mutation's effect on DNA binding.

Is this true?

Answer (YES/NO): NO